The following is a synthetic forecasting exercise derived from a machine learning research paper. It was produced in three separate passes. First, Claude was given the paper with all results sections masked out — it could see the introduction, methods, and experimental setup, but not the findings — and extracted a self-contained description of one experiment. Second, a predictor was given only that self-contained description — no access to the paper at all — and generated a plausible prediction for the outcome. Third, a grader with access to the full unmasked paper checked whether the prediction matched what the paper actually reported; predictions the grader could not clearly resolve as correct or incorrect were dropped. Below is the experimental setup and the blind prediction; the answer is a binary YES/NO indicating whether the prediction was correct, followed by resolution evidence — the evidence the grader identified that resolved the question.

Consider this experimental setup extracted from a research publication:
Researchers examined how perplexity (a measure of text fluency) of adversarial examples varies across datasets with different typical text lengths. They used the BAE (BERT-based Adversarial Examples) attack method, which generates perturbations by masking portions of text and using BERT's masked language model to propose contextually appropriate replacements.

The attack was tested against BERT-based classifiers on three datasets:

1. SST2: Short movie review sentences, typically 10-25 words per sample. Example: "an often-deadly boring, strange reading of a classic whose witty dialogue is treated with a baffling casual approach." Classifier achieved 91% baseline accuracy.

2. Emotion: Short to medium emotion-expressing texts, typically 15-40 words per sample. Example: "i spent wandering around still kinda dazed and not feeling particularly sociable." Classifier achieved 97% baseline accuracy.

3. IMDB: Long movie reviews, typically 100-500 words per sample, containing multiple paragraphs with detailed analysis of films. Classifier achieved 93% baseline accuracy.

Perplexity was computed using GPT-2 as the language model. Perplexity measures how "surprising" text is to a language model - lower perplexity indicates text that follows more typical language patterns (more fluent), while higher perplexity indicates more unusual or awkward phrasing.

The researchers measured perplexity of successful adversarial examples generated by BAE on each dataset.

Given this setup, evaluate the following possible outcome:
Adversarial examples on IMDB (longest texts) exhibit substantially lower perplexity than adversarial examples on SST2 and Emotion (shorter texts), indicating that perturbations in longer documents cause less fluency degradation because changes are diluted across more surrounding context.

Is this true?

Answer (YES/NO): YES